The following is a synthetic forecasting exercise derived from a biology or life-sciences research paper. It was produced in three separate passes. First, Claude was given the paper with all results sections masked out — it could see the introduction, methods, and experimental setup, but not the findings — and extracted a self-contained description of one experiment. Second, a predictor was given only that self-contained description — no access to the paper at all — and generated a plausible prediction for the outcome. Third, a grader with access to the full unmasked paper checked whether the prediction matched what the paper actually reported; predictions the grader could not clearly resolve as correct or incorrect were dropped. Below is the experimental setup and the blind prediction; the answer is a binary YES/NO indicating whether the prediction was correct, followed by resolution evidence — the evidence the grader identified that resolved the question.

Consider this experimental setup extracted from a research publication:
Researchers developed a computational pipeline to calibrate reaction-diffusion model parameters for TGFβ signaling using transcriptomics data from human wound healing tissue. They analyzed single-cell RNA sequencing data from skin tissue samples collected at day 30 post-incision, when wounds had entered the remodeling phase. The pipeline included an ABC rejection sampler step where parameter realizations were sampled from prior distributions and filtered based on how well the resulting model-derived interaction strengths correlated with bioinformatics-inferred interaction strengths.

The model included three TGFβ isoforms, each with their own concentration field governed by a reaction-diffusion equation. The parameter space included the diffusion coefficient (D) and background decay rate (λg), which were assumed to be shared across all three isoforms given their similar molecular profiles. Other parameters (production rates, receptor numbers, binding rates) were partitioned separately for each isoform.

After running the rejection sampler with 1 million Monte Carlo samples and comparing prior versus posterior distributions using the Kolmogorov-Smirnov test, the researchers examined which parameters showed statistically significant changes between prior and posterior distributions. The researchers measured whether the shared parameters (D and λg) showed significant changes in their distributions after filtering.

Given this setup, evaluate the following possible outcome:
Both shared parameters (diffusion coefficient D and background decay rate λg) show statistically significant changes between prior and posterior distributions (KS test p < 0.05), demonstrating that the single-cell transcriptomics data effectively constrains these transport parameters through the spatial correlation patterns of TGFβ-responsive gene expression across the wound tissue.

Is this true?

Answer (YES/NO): NO